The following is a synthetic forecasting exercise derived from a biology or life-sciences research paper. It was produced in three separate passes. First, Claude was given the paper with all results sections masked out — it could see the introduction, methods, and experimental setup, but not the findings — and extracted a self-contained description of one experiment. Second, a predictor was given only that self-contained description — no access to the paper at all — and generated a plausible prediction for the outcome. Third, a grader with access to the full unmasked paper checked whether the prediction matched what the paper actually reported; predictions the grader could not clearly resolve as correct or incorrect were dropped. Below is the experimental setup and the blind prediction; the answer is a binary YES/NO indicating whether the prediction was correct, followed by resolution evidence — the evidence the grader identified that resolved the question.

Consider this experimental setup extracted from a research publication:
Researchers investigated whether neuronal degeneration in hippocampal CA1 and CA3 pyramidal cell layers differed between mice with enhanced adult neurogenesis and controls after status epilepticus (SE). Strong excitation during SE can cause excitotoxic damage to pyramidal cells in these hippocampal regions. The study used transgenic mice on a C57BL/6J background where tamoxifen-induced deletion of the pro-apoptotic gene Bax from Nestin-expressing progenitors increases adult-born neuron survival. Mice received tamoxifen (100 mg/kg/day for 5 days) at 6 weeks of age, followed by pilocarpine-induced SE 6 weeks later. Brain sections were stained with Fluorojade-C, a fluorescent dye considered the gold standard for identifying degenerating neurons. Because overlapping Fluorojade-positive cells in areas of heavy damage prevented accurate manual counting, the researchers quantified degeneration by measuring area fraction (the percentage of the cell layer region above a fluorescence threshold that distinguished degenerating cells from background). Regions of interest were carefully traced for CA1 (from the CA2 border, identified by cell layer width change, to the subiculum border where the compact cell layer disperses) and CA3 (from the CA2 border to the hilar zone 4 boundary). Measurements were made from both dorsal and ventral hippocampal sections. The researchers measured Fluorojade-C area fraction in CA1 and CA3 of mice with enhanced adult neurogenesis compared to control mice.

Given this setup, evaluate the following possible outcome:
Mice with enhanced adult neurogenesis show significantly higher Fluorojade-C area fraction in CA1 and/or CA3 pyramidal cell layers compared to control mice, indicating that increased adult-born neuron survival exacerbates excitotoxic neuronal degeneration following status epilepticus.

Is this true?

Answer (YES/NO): NO